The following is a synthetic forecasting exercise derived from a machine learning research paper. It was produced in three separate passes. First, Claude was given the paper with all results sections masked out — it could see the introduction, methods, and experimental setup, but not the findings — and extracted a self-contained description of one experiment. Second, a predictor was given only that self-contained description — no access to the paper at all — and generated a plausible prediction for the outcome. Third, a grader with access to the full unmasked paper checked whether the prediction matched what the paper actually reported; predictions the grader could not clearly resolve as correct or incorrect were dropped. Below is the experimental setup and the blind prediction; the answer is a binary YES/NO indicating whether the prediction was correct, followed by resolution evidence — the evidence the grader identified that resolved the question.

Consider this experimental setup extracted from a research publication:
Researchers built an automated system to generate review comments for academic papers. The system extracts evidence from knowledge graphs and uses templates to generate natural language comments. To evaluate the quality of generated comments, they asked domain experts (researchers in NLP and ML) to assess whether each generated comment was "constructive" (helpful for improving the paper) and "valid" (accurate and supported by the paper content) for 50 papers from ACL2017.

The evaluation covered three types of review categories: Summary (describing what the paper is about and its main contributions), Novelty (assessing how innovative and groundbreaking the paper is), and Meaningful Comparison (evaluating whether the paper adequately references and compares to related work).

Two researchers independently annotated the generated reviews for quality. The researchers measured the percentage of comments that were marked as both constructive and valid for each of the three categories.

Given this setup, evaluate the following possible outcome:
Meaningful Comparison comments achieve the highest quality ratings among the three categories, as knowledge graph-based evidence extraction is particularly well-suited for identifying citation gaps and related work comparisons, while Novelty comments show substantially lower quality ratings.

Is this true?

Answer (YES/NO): NO